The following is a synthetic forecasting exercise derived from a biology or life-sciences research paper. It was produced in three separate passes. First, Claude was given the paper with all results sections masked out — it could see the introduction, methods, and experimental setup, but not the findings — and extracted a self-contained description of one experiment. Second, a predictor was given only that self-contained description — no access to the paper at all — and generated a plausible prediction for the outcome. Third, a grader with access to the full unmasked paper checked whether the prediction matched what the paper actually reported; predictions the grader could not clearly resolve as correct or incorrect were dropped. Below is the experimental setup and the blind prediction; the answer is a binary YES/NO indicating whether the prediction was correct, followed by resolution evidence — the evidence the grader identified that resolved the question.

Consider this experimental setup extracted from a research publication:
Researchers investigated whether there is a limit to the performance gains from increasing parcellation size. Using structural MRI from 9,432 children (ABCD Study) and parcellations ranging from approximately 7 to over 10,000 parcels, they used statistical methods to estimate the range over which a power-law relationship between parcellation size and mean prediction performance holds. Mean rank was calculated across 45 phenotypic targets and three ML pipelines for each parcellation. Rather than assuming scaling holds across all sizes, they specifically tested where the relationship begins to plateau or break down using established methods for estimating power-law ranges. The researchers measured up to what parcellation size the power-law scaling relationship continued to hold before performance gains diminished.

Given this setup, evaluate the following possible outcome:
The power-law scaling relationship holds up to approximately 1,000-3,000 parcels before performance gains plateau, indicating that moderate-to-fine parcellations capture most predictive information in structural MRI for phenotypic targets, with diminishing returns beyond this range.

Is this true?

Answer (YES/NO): NO